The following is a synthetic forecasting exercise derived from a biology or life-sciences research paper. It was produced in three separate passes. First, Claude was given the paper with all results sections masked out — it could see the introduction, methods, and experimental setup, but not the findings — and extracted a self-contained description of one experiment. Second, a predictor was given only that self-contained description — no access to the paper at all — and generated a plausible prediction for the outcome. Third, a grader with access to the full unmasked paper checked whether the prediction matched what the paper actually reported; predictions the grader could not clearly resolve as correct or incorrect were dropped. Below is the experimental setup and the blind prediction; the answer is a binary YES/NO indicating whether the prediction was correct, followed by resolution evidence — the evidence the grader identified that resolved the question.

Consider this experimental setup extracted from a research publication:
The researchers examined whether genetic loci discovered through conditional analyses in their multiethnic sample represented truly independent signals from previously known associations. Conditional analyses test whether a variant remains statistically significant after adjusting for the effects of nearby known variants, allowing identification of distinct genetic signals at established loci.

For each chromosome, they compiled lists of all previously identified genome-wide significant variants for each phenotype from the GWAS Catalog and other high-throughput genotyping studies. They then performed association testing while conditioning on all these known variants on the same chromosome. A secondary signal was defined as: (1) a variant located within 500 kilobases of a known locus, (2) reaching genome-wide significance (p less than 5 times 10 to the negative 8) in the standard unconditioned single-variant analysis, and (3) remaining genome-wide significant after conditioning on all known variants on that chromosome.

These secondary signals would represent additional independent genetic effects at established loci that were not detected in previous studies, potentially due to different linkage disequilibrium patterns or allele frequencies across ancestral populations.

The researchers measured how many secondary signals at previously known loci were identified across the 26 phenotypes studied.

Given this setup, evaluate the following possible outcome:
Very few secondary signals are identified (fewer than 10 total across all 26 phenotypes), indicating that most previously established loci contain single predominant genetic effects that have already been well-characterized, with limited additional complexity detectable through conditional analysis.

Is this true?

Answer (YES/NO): NO